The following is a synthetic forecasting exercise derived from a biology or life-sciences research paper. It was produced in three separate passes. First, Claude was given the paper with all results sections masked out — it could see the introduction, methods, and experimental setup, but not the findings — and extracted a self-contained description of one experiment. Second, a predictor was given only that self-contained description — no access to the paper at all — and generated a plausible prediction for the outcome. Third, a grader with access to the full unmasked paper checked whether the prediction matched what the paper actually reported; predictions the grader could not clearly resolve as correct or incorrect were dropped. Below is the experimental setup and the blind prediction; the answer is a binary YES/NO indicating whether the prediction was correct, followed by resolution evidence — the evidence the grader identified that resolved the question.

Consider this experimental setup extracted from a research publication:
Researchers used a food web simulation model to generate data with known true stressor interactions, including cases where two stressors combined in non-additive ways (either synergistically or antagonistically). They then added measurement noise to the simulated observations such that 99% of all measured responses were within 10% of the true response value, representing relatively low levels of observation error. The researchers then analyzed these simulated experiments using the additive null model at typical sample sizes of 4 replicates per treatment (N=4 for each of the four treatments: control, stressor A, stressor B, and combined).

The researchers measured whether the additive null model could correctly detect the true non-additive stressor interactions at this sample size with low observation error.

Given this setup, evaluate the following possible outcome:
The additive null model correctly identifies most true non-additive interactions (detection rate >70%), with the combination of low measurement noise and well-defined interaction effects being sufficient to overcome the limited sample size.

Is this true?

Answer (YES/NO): NO